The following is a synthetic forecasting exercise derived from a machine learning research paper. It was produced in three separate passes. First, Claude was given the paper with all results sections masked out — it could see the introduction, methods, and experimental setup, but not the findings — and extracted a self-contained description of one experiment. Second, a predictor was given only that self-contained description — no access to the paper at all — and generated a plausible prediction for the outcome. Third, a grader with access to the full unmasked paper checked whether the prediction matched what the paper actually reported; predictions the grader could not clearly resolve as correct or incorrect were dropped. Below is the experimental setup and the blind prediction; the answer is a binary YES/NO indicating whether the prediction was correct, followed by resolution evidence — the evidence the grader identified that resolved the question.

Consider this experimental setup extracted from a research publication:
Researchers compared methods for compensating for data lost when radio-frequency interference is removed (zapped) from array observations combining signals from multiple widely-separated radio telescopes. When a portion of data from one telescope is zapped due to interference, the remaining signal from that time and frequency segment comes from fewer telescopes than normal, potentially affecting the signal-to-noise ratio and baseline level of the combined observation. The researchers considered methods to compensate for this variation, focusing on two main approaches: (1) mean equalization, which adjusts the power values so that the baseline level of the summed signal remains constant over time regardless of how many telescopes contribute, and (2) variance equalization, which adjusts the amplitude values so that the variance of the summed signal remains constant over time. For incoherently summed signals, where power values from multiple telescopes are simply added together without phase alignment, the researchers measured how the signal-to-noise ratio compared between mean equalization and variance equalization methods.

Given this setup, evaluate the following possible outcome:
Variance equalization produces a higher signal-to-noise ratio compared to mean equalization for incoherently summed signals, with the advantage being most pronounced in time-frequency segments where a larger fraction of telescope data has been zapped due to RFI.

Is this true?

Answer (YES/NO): NO